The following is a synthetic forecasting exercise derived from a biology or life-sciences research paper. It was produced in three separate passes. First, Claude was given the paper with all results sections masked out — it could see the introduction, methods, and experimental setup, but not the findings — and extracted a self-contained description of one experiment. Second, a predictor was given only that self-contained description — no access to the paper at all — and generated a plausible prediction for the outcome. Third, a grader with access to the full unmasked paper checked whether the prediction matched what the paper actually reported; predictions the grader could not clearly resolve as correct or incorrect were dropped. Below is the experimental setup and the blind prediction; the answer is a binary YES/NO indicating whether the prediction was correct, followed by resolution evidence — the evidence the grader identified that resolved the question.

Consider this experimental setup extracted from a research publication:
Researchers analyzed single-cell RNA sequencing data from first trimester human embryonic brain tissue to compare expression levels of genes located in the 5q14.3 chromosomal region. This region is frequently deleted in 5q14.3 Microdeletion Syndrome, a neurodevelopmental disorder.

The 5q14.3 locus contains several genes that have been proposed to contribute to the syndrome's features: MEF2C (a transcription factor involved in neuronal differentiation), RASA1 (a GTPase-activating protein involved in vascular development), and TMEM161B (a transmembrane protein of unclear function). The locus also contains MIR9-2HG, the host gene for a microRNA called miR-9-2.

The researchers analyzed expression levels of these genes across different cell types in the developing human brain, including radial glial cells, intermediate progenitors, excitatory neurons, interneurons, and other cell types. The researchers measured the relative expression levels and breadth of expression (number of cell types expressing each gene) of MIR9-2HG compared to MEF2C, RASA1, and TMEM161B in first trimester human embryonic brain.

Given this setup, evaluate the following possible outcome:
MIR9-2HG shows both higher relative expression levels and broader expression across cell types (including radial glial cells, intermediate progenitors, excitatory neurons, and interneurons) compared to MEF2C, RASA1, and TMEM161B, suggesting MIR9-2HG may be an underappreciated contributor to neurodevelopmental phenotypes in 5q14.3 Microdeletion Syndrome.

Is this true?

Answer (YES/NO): YES